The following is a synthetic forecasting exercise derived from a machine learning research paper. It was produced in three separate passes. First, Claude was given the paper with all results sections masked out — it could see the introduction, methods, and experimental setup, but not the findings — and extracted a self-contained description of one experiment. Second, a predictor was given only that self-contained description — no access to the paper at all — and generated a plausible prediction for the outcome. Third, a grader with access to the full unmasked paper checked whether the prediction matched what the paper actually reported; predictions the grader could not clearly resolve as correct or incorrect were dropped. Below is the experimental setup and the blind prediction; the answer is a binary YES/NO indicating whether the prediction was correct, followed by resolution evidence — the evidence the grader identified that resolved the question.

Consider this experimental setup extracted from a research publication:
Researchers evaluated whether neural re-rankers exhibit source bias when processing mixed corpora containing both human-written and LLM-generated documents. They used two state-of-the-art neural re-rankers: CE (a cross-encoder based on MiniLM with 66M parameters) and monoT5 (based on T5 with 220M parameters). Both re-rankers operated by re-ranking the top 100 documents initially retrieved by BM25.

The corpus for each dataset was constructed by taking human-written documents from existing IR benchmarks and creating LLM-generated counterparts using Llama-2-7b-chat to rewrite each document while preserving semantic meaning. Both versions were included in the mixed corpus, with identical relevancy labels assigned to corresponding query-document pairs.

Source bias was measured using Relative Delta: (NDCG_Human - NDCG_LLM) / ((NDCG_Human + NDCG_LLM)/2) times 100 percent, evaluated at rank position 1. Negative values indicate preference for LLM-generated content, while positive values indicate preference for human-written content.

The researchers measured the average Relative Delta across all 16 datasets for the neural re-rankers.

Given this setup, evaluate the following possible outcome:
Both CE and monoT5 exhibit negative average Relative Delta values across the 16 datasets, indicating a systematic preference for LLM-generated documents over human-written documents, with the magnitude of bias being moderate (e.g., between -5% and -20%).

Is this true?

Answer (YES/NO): NO